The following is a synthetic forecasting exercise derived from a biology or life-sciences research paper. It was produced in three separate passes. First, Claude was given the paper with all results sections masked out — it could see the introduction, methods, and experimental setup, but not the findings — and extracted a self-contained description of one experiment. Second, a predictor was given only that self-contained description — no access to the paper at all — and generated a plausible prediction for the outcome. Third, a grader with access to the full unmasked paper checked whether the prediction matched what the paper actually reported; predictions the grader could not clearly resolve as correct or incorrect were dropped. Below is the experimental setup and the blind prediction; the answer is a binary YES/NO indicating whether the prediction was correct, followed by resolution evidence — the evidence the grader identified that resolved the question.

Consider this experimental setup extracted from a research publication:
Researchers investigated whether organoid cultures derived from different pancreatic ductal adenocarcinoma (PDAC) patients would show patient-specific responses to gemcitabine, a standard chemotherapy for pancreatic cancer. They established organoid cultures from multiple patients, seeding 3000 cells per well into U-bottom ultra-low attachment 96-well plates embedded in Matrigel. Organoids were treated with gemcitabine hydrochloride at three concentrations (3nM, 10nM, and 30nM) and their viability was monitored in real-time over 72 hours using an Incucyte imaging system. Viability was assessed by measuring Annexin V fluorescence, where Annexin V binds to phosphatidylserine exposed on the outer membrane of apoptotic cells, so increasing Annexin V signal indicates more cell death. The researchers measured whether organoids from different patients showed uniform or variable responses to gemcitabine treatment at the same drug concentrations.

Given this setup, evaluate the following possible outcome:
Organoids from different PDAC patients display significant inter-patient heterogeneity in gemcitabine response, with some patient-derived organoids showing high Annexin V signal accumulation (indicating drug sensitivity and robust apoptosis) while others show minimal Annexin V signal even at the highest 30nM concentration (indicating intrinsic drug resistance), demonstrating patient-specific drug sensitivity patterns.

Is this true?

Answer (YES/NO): NO